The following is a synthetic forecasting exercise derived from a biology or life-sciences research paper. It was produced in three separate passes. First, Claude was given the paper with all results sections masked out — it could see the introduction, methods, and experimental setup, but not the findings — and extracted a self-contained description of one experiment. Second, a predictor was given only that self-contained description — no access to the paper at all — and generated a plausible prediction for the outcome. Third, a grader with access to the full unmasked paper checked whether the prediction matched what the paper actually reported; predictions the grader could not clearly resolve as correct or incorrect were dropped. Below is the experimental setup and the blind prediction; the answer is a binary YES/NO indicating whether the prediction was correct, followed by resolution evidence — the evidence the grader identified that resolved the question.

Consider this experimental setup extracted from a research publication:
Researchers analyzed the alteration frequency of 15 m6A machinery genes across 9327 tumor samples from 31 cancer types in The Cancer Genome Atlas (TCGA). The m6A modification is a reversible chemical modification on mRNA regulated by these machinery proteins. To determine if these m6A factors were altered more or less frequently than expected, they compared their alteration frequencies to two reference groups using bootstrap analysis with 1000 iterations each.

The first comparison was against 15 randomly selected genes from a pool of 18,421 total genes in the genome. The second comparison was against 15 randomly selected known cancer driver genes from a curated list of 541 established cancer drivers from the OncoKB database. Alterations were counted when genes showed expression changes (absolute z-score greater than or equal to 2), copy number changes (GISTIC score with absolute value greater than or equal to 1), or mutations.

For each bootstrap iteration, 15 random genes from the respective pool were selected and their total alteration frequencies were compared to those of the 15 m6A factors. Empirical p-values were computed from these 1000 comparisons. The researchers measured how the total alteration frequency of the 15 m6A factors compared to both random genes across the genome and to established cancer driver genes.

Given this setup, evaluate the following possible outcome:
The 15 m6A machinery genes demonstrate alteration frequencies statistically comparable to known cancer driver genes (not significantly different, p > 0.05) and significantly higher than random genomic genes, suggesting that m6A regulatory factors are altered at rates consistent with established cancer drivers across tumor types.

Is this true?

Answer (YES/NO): NO